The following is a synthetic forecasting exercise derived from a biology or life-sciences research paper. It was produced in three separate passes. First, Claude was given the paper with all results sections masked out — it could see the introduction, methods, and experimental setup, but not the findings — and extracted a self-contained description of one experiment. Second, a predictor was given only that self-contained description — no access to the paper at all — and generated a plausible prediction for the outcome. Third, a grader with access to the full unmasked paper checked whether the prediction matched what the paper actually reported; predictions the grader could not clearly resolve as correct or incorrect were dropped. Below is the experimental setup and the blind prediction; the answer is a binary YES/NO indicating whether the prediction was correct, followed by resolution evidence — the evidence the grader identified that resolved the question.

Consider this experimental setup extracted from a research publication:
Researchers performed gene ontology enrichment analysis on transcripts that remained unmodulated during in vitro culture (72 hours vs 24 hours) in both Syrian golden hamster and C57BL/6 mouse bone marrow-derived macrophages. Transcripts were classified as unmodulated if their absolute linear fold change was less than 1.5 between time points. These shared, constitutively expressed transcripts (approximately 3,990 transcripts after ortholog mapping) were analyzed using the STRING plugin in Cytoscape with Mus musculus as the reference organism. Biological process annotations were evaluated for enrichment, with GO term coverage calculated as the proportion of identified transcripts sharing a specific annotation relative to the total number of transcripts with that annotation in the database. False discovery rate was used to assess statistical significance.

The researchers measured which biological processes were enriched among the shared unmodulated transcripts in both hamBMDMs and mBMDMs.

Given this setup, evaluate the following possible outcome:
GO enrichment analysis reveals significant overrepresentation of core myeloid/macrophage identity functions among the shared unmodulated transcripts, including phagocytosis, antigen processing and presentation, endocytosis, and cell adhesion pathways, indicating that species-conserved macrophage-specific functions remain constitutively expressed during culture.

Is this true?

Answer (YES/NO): NO